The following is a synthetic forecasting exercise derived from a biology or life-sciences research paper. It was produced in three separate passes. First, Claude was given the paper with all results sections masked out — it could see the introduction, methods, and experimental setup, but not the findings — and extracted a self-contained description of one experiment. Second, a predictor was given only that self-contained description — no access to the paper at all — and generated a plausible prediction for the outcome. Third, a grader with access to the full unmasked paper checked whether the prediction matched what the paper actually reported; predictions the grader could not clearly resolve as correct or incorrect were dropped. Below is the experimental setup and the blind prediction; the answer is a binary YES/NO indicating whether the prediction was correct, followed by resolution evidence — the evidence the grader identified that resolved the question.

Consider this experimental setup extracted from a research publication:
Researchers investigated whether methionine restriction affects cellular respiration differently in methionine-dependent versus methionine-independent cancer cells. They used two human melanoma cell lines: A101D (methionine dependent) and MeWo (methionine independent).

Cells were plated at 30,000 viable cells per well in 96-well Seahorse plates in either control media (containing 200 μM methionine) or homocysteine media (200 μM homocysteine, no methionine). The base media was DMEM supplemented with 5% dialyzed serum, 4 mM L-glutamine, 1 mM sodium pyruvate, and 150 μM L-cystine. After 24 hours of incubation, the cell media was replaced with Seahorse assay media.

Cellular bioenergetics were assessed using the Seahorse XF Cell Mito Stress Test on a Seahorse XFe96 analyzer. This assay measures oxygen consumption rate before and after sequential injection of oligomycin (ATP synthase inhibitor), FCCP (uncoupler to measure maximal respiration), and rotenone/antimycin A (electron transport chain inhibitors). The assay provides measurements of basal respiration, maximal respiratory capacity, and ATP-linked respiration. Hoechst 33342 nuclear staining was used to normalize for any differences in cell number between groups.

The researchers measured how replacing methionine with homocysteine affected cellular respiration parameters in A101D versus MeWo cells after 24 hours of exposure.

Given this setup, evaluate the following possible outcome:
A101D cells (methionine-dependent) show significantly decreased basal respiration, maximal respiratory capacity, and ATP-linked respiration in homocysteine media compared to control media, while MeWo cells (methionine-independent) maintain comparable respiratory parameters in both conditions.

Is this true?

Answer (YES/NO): NO